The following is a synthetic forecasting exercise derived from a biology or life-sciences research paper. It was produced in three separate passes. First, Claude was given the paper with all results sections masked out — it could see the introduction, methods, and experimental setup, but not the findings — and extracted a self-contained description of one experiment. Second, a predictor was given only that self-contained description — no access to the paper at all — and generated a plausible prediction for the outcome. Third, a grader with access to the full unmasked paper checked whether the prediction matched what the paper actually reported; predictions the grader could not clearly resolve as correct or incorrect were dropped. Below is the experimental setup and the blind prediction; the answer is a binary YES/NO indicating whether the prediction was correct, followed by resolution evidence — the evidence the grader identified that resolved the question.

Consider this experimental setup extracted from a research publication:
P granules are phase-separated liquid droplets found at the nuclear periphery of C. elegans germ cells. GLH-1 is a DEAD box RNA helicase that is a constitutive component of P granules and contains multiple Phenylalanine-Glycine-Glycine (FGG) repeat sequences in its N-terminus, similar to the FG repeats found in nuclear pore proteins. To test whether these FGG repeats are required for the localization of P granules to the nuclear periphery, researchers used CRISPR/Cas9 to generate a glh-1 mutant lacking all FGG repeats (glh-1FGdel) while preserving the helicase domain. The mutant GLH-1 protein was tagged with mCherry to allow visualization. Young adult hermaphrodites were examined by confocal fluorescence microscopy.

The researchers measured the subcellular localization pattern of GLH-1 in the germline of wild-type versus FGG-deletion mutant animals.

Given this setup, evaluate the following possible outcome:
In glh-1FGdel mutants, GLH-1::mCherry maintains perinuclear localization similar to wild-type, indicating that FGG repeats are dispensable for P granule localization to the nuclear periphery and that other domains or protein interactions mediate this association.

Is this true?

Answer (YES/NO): NO